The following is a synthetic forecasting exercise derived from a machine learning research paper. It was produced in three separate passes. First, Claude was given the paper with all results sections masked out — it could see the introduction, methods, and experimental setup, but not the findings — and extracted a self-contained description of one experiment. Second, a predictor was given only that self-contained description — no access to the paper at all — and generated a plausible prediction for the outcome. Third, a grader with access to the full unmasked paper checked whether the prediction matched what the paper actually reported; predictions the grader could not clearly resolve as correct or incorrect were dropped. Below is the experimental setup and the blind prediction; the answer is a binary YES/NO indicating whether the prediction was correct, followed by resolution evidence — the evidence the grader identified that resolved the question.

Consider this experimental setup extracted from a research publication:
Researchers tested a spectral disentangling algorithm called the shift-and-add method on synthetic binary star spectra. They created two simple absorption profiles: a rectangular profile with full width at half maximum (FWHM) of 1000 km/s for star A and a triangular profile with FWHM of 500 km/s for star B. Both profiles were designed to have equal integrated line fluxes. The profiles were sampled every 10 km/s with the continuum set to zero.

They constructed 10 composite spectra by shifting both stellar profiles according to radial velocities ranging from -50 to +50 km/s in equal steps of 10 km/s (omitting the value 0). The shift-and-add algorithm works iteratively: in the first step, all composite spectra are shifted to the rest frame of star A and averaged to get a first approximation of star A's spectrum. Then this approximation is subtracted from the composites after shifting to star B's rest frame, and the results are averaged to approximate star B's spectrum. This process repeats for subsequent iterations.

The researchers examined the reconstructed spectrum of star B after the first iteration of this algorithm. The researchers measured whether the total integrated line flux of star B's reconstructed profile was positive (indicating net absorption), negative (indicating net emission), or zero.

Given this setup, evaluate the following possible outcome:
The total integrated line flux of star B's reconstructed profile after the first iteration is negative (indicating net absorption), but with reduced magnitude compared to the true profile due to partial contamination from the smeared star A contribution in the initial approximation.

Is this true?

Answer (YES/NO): NO